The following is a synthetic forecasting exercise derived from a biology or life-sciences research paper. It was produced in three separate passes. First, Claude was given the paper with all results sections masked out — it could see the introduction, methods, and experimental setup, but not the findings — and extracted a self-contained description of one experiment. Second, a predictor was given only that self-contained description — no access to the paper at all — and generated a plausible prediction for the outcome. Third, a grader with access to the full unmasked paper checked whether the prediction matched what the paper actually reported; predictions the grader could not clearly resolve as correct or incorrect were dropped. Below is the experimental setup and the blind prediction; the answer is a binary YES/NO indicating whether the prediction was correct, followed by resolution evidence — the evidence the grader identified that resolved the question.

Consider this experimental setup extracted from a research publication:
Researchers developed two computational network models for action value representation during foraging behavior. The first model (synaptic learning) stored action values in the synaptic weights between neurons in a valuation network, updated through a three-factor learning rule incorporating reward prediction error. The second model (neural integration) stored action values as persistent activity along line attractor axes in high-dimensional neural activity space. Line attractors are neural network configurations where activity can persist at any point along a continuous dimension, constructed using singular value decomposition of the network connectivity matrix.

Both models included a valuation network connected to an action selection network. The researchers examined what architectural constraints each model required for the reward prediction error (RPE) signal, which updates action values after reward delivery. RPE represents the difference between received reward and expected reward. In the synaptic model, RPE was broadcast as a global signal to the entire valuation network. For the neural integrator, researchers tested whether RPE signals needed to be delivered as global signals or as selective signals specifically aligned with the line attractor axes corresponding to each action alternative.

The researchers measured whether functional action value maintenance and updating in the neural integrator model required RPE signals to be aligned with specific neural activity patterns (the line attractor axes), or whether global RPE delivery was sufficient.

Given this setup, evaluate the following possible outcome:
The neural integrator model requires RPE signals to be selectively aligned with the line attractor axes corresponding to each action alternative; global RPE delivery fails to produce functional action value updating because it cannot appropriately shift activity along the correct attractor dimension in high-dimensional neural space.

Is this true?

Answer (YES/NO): YES